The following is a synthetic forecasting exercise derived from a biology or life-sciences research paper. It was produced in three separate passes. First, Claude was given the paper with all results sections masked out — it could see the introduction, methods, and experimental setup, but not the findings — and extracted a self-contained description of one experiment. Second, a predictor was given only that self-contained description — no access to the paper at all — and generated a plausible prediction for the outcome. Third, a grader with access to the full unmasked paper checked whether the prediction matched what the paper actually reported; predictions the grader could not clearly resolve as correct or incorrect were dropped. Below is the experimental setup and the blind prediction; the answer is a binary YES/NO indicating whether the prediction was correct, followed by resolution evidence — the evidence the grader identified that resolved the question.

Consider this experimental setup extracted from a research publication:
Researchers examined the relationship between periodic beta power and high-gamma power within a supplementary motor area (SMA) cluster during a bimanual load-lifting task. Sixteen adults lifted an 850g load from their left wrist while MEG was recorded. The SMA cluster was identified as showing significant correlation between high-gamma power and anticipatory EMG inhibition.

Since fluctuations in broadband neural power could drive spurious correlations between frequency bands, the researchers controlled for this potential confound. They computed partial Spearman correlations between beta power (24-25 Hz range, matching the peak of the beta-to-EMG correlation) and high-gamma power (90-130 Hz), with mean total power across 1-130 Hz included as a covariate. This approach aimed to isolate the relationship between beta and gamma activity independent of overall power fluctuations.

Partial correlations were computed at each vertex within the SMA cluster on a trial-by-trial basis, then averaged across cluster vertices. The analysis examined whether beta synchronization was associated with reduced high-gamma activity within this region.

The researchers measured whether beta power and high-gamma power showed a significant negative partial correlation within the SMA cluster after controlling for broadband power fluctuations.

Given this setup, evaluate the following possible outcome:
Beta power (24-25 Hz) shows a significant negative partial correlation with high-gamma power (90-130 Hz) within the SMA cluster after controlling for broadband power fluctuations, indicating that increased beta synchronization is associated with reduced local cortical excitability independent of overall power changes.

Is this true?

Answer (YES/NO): YES